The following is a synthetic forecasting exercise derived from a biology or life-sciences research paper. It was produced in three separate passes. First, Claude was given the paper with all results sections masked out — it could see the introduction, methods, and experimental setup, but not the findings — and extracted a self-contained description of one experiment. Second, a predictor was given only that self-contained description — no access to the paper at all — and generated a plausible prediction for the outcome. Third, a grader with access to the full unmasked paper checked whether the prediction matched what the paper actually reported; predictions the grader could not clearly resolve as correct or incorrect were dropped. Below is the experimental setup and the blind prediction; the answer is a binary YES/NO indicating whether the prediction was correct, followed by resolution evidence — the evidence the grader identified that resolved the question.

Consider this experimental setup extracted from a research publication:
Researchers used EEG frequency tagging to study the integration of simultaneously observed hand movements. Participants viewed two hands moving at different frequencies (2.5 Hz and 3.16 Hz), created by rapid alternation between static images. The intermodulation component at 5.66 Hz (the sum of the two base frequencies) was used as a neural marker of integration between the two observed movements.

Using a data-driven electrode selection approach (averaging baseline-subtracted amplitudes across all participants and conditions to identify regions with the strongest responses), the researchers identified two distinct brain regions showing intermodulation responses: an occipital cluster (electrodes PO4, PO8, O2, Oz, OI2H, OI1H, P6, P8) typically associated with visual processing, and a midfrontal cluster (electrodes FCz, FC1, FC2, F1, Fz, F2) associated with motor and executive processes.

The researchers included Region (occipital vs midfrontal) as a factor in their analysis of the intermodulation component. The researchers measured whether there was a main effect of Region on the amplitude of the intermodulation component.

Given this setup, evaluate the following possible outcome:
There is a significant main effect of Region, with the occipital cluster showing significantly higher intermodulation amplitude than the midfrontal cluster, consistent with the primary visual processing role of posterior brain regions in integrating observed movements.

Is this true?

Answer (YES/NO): NO